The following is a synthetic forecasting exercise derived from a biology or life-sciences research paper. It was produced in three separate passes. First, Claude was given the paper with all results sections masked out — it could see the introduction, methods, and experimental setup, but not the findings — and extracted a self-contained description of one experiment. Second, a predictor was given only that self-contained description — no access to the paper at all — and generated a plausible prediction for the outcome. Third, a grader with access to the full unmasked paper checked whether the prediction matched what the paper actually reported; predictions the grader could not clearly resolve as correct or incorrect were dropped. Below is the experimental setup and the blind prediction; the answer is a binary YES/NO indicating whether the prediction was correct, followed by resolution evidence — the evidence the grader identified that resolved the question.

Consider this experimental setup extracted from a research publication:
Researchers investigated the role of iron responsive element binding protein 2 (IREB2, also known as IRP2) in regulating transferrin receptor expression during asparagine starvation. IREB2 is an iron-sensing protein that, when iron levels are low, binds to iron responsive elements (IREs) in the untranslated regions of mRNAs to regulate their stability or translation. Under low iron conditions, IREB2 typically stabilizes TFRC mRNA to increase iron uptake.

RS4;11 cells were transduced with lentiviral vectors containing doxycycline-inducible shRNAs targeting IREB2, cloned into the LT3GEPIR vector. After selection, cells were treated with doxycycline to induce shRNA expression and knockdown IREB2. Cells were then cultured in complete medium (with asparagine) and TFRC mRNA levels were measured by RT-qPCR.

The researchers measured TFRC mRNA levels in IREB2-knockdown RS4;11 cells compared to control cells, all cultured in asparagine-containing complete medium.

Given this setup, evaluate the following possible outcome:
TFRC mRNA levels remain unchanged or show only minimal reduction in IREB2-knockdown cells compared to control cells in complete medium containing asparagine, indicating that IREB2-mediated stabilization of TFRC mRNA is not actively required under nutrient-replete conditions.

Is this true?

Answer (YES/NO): NO